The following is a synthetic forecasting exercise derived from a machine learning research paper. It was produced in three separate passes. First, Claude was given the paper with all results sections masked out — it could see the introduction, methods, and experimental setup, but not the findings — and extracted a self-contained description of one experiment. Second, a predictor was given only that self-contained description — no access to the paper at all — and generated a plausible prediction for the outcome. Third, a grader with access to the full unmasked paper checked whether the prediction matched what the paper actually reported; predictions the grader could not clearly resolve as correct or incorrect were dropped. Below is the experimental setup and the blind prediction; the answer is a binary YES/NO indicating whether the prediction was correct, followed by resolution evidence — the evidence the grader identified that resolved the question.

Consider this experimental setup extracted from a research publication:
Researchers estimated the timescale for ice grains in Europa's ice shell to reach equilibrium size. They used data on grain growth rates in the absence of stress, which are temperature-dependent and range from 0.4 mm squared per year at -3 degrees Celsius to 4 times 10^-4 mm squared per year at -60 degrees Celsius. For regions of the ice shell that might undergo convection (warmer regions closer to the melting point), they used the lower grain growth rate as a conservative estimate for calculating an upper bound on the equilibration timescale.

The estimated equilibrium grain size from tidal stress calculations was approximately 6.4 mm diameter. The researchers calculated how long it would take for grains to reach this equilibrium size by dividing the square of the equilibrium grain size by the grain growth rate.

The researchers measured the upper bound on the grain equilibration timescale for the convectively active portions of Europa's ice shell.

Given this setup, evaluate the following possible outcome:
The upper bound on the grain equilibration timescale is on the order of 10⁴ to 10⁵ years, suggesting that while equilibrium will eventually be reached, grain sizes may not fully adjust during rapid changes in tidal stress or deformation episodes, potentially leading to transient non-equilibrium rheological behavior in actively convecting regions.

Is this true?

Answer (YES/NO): YES